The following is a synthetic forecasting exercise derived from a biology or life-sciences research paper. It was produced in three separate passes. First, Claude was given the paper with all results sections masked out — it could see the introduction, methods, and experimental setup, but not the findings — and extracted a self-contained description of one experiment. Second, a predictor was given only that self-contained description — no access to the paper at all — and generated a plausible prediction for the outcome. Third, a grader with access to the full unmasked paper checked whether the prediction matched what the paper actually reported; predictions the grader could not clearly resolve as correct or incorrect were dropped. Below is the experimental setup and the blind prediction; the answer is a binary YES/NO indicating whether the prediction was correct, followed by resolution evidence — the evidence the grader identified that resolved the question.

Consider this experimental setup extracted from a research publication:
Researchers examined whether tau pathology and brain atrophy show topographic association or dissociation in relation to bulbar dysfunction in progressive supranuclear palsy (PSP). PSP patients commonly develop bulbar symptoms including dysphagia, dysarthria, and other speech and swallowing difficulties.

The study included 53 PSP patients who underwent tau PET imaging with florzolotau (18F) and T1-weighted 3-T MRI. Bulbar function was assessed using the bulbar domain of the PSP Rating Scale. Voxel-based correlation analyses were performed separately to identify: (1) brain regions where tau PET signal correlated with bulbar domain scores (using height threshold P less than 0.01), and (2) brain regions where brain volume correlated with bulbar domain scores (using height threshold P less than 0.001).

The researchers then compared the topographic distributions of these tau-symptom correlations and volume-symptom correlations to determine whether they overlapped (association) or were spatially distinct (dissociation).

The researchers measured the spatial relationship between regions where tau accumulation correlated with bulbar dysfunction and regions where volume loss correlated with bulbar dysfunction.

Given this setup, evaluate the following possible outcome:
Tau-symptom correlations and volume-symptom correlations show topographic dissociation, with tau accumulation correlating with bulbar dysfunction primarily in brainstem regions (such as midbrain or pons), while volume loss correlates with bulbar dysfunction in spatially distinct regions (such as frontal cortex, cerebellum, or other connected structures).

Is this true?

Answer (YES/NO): NO